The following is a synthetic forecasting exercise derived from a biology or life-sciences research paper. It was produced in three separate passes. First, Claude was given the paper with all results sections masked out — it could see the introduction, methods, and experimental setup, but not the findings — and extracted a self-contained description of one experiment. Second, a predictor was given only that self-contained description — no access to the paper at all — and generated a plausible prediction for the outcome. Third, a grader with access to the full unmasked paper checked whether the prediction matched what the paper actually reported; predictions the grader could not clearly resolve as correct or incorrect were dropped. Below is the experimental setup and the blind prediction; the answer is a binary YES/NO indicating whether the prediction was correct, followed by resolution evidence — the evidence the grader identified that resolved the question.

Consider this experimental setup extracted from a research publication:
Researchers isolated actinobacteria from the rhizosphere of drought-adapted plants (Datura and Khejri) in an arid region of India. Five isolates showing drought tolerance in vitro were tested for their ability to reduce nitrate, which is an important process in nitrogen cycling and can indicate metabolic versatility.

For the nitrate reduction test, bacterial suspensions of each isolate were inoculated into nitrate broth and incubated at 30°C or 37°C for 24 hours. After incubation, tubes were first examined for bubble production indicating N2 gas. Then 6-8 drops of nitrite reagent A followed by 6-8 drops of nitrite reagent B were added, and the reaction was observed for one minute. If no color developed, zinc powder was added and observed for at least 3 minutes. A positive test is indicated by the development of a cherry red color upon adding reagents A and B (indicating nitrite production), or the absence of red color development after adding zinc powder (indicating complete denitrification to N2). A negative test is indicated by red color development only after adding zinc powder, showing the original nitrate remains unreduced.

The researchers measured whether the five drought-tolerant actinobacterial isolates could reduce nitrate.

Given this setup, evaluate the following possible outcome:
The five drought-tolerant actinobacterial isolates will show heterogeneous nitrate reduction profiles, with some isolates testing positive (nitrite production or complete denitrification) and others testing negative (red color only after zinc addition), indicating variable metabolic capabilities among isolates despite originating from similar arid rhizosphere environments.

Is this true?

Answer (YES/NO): NO